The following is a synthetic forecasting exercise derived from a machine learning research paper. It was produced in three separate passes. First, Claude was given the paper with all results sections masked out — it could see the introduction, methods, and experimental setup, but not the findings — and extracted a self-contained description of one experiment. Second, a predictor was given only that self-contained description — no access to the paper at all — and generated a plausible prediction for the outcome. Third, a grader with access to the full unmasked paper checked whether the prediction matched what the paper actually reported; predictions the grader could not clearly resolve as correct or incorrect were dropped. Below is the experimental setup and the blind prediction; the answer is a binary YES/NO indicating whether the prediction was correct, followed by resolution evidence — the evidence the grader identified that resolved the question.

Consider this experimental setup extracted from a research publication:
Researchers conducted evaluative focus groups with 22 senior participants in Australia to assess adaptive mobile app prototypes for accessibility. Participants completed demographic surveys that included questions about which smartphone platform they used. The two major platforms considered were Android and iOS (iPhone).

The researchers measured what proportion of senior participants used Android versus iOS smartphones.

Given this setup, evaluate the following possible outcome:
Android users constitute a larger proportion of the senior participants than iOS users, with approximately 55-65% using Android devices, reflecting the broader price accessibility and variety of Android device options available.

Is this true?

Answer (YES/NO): YES